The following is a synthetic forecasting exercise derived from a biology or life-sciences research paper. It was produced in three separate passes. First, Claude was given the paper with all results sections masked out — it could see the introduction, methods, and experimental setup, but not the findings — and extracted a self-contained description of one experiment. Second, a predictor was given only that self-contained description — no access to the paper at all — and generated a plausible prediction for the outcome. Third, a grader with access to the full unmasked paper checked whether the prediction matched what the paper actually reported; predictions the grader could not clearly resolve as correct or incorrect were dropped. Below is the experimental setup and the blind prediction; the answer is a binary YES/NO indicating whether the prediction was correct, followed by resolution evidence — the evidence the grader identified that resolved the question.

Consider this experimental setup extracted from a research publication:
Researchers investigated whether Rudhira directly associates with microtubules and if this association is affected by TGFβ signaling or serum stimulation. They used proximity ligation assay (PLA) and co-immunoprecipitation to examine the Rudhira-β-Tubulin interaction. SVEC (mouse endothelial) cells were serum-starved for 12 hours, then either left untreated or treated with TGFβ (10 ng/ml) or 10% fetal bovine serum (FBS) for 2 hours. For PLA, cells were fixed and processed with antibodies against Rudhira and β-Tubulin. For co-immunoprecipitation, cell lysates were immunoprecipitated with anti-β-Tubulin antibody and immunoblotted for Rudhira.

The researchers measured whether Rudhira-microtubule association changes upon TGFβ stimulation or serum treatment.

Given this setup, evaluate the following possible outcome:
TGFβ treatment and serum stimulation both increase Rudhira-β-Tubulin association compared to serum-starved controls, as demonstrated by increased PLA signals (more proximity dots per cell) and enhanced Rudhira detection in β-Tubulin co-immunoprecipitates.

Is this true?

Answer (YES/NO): NO